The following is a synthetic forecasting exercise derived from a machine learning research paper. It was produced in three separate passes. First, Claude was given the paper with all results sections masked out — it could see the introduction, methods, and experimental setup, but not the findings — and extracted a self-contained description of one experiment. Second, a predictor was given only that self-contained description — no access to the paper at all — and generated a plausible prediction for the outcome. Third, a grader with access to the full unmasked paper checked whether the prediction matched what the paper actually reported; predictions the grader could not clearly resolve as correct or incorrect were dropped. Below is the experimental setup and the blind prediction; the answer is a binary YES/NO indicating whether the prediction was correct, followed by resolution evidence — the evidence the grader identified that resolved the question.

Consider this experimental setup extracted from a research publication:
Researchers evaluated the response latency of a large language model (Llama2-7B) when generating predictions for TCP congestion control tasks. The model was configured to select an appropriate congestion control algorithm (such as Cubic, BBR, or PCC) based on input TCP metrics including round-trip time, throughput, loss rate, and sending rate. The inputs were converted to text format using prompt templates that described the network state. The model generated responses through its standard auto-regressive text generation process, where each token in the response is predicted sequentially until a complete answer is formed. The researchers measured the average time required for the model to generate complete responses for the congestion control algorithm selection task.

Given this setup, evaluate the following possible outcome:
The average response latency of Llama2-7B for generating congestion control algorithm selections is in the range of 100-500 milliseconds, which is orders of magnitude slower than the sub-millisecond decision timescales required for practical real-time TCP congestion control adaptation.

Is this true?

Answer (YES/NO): YES